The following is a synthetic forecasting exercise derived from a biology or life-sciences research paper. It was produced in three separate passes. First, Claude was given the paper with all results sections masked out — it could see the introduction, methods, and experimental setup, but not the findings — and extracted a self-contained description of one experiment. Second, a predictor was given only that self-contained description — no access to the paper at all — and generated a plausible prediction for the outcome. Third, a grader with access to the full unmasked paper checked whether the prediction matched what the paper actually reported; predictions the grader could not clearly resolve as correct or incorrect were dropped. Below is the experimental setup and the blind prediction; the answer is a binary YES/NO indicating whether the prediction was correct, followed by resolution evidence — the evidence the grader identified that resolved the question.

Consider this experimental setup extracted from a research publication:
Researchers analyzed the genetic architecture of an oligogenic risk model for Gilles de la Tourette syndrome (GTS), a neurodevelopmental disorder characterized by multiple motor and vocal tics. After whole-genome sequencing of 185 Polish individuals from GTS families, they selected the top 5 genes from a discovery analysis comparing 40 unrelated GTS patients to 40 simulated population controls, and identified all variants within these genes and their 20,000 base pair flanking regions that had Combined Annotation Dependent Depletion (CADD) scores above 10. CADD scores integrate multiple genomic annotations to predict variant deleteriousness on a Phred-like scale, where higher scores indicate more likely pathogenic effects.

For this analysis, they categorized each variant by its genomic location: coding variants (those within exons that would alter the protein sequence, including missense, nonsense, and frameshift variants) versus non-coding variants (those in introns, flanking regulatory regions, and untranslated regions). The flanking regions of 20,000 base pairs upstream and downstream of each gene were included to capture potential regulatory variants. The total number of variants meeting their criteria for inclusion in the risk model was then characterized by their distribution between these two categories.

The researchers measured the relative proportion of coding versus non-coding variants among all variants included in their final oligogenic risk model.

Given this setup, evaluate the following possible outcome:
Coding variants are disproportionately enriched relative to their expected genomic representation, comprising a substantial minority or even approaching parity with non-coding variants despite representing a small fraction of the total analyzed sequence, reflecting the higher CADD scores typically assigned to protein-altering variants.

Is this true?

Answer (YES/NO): NO